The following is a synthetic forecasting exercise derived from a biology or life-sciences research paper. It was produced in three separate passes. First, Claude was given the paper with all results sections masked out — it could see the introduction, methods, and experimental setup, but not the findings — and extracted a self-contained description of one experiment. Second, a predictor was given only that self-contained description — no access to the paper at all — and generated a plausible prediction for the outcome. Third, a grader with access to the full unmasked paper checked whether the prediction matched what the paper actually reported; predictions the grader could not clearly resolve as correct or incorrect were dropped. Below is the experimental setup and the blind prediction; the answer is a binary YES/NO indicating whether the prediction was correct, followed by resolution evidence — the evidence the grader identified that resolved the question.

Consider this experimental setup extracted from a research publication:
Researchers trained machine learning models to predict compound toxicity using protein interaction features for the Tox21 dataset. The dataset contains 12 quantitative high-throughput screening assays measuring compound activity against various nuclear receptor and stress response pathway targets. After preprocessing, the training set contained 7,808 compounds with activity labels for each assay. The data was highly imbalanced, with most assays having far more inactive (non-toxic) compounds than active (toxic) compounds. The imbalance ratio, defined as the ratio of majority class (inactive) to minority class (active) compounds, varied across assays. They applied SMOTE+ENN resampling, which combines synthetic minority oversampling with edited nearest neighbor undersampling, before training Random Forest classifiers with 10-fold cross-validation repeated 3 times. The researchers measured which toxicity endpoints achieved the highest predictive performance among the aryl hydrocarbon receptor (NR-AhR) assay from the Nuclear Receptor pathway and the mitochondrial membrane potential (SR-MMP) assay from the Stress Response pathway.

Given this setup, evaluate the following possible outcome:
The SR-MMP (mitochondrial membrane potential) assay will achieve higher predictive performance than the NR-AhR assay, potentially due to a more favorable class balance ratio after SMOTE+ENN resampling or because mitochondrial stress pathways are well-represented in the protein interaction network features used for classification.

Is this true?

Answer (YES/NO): YES